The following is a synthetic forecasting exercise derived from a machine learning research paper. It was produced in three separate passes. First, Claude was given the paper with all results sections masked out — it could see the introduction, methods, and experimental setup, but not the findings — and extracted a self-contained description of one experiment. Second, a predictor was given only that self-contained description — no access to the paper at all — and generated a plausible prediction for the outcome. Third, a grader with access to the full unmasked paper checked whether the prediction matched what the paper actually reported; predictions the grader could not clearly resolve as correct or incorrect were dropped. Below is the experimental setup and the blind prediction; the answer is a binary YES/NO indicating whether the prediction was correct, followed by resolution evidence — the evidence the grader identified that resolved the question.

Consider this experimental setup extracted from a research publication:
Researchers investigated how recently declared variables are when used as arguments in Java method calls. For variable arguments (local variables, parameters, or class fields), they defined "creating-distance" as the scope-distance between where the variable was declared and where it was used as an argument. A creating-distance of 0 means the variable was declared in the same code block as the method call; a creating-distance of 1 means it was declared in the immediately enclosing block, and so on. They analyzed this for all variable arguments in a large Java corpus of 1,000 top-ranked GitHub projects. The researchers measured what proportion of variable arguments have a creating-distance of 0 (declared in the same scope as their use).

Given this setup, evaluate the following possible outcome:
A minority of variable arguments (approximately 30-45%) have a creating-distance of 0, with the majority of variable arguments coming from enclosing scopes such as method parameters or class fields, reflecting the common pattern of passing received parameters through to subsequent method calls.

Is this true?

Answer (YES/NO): NO